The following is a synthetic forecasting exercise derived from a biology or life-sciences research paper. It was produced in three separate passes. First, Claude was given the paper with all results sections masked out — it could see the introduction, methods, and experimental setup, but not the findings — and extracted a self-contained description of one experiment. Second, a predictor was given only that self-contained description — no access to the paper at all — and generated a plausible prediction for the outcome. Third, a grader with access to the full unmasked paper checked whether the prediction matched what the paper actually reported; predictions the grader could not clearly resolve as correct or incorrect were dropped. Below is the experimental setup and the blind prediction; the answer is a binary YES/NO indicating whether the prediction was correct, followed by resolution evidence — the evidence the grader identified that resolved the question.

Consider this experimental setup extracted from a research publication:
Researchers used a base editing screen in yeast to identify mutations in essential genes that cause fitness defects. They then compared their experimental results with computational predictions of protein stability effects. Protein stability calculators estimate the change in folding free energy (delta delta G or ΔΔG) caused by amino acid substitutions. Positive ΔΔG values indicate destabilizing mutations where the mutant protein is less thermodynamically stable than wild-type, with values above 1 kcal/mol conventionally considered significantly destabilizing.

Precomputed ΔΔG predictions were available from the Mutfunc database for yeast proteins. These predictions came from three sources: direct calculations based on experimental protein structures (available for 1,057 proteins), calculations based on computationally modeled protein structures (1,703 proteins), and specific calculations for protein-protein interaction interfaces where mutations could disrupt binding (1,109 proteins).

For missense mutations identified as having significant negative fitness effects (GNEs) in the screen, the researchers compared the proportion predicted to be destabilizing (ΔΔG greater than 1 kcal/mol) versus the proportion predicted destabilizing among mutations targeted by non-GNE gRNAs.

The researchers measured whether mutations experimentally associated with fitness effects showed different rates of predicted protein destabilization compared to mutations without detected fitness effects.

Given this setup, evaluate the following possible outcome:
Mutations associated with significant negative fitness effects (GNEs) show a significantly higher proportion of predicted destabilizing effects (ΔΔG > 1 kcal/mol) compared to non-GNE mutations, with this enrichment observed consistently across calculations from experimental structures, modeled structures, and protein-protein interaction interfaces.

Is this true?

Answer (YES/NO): NO